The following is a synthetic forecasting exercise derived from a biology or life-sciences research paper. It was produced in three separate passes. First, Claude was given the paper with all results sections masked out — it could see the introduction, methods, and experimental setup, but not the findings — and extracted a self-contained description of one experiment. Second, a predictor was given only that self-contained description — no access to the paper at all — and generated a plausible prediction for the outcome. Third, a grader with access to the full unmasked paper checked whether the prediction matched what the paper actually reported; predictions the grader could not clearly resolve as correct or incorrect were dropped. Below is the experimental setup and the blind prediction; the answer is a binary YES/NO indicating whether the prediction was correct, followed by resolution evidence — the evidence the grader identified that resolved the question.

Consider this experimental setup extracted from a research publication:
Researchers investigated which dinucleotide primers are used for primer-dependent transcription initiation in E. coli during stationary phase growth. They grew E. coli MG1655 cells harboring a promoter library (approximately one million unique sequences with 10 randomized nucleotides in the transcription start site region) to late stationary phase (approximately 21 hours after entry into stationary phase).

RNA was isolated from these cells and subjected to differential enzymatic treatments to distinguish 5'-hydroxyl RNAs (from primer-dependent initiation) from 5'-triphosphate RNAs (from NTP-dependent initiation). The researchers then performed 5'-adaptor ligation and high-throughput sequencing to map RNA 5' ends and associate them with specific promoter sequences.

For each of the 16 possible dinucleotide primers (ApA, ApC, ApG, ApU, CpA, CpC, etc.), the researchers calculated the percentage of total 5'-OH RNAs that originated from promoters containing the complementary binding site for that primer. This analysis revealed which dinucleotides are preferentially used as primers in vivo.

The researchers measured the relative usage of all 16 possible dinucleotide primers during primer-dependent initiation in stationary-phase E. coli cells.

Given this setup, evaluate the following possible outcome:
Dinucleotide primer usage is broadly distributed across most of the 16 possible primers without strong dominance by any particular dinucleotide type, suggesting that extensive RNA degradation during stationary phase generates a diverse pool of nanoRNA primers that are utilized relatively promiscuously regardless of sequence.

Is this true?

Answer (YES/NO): NO